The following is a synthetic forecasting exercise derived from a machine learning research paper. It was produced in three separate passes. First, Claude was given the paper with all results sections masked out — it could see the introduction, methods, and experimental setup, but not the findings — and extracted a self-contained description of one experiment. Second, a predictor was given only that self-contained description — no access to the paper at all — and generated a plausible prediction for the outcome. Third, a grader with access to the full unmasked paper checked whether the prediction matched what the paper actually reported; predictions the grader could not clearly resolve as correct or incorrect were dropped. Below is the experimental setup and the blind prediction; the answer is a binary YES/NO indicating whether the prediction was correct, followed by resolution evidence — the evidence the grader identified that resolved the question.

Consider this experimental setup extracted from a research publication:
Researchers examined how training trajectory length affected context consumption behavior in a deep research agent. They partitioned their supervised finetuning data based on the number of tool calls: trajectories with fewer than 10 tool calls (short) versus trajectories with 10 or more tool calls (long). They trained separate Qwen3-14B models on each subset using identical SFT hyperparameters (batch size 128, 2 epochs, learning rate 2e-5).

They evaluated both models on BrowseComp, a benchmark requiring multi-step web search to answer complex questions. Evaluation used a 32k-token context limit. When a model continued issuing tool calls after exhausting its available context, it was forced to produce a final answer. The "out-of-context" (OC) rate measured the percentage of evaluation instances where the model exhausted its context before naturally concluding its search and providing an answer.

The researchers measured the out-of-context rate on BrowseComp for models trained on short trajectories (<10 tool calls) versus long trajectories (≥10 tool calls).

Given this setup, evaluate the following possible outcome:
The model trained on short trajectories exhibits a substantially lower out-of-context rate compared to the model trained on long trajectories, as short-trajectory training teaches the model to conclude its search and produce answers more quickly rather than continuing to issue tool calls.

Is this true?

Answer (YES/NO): YES